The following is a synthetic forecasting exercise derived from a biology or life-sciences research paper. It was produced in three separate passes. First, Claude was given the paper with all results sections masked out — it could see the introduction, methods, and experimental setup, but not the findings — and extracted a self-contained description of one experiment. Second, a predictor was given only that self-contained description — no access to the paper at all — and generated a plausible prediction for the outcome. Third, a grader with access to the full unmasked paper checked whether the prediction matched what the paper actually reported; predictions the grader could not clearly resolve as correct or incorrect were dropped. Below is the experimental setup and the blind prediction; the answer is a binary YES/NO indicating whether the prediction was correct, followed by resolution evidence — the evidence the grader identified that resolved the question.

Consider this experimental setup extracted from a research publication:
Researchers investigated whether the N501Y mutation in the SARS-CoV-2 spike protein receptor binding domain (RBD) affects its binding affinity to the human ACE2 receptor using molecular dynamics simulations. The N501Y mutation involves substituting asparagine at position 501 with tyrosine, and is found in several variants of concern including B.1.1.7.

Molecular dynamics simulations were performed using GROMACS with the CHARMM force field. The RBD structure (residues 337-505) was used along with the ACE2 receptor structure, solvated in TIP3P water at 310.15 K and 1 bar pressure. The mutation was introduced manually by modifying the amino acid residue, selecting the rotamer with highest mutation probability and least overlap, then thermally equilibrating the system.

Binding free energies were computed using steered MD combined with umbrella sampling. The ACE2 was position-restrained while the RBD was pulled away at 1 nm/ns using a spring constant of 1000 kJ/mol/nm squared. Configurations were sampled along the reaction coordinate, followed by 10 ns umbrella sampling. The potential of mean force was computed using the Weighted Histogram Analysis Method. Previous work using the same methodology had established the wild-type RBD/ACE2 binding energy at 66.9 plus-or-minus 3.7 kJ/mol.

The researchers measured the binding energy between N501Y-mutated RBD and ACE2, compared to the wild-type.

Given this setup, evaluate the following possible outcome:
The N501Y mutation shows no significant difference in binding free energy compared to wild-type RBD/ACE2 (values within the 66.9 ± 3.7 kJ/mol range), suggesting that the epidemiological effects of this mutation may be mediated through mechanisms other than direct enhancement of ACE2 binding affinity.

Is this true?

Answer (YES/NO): NO